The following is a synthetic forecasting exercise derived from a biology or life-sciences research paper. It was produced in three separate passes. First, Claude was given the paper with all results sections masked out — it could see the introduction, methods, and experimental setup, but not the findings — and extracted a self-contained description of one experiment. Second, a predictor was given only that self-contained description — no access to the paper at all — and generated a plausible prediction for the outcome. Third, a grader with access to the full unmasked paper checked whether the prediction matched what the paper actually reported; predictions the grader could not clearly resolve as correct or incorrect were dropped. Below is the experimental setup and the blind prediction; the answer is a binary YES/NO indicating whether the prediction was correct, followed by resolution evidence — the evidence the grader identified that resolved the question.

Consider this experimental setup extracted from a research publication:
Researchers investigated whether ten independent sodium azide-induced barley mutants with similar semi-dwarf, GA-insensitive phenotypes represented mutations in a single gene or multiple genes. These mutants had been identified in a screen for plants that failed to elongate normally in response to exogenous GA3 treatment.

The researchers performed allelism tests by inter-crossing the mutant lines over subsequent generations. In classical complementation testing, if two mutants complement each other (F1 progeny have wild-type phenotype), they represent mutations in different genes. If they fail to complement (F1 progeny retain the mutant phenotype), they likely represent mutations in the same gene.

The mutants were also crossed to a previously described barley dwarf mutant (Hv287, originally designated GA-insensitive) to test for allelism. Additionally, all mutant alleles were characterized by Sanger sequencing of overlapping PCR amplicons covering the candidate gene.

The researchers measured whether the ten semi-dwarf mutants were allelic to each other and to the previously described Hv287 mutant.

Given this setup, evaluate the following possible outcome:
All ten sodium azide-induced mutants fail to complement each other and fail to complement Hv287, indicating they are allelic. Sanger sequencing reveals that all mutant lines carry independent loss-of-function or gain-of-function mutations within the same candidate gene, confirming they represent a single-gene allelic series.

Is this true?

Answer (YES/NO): YES